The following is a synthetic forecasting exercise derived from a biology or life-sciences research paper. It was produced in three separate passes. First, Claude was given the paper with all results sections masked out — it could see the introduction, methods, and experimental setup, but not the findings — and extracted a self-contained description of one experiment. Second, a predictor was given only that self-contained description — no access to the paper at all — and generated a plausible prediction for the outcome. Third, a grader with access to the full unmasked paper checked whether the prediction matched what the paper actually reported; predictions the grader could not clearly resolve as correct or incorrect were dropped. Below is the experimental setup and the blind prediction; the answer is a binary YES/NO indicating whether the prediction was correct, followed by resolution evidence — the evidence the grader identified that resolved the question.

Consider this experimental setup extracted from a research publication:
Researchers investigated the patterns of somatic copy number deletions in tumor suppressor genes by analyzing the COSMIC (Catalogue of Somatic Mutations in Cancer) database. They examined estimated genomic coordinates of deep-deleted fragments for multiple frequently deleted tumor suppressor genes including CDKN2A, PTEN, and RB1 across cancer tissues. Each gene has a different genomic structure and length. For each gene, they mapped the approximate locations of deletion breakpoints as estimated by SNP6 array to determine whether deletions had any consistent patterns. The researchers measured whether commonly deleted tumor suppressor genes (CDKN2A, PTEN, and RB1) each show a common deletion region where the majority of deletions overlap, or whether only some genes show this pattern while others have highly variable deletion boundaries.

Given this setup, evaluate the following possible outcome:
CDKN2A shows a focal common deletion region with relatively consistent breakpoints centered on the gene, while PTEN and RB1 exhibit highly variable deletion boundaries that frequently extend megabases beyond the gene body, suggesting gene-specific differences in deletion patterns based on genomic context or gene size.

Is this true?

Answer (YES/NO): NO